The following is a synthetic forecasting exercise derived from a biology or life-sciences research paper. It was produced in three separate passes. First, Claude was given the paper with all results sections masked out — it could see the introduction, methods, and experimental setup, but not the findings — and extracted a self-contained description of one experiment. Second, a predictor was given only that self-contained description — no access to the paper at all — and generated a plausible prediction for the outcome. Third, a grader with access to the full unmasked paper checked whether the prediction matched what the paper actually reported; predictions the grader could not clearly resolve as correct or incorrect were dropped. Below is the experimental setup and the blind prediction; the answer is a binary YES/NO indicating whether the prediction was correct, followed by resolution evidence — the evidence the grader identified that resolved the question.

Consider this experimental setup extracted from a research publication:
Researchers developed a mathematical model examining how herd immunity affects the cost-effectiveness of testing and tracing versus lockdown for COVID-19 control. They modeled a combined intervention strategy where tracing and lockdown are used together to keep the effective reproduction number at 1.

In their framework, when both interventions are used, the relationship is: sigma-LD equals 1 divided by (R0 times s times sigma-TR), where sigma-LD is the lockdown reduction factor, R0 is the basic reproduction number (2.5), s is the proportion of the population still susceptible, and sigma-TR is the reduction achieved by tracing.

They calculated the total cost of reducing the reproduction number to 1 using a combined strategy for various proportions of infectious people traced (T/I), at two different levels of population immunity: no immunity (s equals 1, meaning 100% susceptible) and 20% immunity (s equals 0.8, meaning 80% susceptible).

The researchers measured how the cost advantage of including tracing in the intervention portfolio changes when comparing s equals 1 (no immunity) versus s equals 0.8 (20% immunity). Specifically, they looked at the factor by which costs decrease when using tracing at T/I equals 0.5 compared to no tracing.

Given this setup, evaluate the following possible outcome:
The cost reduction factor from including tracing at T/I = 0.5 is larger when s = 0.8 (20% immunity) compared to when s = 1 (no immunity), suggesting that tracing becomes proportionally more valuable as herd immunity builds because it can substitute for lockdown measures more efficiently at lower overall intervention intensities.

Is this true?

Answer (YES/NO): YES